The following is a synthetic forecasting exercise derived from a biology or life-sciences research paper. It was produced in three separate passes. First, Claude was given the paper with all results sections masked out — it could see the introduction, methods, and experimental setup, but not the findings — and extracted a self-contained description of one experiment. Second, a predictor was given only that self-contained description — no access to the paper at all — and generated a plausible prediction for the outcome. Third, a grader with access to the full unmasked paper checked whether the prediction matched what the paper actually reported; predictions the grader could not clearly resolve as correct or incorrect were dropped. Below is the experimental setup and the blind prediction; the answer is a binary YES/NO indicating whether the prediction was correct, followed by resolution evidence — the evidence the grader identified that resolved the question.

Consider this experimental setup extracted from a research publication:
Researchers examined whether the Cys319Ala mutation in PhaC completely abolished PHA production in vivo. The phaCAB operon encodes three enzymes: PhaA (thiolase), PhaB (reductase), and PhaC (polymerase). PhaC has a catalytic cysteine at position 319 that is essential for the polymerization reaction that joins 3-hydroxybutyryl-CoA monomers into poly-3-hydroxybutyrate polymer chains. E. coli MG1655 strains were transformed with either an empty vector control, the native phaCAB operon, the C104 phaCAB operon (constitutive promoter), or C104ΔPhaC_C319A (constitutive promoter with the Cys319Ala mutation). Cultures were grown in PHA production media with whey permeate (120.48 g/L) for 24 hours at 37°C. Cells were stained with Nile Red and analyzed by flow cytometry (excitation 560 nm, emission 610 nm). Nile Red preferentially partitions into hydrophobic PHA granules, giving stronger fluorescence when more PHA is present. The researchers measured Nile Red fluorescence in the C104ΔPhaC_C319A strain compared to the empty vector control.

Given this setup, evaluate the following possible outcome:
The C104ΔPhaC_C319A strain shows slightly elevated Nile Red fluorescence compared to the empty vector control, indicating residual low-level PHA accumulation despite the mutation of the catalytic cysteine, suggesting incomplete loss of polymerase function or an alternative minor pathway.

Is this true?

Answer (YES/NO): NO